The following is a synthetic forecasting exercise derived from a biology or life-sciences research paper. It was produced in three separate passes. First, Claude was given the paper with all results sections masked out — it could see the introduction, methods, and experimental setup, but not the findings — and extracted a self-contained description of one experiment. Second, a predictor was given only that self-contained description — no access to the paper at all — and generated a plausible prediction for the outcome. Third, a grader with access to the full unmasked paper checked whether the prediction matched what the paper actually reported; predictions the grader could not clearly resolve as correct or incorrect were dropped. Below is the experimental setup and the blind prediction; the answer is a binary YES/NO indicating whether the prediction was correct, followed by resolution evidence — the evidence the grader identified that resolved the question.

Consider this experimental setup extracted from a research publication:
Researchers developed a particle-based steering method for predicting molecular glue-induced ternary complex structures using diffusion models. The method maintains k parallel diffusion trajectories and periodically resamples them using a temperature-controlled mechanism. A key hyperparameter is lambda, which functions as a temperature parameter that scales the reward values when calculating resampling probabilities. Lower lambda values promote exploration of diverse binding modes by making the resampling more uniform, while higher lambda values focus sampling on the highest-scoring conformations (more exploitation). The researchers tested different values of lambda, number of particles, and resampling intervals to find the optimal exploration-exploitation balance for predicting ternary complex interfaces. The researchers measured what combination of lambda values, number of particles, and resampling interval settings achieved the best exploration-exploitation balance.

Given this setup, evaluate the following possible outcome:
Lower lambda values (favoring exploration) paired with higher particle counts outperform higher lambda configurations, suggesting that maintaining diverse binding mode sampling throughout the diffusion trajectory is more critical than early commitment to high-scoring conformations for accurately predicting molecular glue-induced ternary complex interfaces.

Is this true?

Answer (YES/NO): NO